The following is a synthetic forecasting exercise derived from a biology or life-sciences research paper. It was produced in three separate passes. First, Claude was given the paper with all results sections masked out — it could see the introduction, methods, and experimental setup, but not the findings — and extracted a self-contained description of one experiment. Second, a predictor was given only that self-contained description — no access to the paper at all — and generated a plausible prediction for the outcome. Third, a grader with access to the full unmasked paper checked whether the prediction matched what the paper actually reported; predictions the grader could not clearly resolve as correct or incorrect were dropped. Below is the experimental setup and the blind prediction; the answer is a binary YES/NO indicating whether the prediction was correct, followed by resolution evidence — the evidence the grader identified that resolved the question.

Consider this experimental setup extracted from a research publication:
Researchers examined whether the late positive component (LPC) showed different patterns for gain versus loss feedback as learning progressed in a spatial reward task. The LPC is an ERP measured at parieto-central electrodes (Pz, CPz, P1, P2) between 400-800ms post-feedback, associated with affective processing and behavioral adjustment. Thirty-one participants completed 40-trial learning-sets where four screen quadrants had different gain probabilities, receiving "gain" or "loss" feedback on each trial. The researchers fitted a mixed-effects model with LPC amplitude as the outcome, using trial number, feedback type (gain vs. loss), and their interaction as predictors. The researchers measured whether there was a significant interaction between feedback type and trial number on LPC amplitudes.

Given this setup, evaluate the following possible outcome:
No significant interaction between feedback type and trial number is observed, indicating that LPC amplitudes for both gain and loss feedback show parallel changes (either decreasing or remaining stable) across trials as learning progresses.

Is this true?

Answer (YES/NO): NO